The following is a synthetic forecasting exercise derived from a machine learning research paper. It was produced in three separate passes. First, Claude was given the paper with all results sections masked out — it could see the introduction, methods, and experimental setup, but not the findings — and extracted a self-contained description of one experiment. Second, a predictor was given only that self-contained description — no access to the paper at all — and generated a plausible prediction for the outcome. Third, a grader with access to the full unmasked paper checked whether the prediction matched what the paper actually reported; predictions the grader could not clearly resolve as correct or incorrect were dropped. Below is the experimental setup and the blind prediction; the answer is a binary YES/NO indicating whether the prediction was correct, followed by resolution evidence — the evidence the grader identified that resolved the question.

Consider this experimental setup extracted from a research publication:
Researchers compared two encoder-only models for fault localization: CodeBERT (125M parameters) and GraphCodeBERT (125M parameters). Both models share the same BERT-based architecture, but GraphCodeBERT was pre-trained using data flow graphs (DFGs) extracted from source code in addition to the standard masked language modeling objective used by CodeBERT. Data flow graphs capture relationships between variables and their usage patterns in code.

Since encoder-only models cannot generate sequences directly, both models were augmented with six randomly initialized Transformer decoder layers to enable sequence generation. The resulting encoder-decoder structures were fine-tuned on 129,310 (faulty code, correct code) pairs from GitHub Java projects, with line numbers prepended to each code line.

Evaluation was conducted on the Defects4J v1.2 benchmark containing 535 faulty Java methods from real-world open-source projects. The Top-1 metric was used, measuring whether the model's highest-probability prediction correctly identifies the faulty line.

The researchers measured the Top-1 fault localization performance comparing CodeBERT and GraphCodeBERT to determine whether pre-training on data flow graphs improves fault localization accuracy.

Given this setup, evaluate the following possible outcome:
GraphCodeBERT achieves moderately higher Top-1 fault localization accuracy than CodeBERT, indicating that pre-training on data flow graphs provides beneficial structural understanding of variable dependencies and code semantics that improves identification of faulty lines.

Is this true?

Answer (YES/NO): YES